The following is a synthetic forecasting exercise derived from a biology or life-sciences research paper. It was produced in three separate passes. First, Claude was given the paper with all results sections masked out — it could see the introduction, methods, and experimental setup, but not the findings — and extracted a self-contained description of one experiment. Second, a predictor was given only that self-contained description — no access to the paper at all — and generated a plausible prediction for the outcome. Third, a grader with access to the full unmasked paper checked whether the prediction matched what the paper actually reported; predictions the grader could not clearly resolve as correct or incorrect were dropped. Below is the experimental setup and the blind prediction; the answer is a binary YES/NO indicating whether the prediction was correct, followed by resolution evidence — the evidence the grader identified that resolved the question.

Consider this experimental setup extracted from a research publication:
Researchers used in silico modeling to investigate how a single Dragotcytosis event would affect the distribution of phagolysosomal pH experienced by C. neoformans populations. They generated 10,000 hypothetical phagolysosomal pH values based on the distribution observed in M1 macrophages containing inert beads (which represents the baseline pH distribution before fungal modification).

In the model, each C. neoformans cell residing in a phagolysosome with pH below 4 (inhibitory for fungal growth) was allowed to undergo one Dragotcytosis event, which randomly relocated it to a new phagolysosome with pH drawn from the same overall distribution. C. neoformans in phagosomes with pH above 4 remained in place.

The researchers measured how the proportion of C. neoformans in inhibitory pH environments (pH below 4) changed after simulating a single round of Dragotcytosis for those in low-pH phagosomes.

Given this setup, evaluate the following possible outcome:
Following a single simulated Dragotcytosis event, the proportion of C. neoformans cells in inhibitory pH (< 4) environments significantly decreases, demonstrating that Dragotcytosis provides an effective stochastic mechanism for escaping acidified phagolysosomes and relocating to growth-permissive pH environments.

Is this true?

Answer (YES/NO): YES